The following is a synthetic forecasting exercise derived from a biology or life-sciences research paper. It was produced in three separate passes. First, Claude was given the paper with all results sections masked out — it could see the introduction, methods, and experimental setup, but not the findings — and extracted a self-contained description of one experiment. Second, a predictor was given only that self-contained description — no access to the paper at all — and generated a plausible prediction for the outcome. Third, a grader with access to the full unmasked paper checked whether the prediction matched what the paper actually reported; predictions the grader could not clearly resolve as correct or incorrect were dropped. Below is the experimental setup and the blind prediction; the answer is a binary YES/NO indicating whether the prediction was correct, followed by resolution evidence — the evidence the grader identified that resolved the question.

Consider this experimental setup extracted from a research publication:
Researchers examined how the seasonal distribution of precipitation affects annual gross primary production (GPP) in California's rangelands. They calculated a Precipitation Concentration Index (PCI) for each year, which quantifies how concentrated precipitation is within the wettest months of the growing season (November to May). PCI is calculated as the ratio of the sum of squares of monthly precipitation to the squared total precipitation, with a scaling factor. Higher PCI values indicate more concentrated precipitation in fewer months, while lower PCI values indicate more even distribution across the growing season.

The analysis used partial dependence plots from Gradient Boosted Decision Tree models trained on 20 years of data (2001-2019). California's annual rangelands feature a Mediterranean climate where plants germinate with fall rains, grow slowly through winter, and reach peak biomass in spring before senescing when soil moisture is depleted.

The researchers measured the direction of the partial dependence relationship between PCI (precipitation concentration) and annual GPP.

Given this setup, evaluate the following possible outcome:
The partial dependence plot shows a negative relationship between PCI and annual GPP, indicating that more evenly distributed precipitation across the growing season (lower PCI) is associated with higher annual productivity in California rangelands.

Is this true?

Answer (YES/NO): YES